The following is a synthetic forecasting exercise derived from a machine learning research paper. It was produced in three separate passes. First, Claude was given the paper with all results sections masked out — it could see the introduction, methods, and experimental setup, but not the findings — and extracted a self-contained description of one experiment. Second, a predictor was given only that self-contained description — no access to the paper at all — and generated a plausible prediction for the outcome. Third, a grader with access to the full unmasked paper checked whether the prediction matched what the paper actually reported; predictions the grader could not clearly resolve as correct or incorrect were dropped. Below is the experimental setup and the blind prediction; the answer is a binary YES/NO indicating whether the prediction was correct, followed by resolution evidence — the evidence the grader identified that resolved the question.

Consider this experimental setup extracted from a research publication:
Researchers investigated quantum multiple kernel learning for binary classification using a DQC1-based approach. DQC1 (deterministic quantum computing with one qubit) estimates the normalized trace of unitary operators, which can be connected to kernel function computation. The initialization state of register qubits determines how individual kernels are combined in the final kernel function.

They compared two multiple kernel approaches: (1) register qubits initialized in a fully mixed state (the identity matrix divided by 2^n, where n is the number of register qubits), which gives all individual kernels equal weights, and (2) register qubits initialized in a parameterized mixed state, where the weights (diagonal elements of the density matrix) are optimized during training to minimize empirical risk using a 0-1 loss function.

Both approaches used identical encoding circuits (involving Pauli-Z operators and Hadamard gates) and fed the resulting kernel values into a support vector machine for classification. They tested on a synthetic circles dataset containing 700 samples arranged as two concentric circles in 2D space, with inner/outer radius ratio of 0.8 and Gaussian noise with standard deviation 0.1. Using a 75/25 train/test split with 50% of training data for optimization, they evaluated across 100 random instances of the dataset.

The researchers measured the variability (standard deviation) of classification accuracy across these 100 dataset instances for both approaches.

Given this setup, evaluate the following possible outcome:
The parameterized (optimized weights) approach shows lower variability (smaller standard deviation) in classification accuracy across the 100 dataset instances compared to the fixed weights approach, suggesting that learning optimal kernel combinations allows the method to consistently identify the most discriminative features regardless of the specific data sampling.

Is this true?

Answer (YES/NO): YES